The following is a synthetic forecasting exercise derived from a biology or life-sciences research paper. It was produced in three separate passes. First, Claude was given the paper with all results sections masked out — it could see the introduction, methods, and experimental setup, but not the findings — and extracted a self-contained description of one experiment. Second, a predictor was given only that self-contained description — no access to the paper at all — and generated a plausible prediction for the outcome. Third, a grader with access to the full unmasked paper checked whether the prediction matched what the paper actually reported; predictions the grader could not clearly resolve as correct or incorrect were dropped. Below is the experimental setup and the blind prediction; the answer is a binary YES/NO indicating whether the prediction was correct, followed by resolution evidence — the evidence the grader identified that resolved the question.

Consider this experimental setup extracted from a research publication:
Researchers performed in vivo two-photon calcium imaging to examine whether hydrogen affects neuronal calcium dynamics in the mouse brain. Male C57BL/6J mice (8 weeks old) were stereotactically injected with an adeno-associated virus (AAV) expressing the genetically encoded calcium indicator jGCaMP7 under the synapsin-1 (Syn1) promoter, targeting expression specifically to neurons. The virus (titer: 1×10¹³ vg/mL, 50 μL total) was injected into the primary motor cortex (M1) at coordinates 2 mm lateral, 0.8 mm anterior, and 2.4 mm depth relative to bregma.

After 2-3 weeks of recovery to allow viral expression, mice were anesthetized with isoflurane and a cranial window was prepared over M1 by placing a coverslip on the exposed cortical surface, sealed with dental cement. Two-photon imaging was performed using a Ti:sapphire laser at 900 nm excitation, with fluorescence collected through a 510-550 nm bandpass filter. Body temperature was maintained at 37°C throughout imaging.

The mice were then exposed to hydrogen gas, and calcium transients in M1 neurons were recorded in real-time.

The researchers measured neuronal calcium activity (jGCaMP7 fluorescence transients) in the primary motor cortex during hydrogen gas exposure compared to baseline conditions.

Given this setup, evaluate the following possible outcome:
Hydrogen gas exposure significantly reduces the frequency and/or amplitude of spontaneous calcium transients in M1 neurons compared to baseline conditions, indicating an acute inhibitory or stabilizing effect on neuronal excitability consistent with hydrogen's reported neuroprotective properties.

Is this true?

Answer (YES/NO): NO